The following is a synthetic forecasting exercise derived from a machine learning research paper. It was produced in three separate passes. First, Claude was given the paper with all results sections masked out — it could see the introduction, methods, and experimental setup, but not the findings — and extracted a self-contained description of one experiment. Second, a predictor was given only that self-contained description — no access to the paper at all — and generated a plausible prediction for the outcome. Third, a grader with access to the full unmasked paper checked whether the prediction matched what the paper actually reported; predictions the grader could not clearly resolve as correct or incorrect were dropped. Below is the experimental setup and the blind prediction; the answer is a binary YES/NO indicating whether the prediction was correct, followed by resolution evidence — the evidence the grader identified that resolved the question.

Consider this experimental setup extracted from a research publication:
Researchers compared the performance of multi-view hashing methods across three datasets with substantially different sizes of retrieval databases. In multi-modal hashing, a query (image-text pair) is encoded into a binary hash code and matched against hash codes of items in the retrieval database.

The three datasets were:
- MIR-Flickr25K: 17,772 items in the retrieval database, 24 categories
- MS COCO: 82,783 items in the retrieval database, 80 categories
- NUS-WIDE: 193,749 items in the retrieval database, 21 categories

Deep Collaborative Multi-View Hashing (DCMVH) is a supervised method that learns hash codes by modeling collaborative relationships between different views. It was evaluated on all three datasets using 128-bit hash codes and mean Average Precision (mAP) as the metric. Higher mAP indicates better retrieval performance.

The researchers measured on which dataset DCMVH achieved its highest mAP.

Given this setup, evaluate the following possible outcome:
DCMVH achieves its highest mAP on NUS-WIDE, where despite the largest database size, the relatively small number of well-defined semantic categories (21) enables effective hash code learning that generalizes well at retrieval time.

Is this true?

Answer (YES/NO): NO